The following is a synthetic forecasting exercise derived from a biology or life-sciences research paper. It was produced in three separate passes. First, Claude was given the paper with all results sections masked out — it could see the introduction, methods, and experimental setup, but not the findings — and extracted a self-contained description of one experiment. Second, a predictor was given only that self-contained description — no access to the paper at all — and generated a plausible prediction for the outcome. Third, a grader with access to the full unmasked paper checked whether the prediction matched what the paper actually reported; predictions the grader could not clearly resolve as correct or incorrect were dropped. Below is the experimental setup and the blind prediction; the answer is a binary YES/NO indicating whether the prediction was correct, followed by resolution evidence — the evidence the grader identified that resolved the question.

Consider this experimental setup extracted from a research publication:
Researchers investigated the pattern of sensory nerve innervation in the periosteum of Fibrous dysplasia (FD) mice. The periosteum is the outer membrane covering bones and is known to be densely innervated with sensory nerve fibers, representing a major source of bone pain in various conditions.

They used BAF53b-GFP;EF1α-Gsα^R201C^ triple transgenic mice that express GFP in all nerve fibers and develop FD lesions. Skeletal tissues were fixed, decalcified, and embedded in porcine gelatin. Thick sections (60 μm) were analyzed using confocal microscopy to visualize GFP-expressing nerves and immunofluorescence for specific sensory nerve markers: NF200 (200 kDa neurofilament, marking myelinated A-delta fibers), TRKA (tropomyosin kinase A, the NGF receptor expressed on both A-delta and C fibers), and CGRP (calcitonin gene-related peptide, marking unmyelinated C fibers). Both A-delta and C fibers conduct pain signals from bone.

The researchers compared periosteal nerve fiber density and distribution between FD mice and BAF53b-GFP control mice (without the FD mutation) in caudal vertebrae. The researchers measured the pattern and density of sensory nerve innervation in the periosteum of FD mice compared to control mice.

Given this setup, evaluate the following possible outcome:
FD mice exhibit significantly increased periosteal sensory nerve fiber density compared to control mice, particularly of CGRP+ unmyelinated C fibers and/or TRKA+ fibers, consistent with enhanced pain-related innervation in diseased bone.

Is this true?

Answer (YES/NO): NO